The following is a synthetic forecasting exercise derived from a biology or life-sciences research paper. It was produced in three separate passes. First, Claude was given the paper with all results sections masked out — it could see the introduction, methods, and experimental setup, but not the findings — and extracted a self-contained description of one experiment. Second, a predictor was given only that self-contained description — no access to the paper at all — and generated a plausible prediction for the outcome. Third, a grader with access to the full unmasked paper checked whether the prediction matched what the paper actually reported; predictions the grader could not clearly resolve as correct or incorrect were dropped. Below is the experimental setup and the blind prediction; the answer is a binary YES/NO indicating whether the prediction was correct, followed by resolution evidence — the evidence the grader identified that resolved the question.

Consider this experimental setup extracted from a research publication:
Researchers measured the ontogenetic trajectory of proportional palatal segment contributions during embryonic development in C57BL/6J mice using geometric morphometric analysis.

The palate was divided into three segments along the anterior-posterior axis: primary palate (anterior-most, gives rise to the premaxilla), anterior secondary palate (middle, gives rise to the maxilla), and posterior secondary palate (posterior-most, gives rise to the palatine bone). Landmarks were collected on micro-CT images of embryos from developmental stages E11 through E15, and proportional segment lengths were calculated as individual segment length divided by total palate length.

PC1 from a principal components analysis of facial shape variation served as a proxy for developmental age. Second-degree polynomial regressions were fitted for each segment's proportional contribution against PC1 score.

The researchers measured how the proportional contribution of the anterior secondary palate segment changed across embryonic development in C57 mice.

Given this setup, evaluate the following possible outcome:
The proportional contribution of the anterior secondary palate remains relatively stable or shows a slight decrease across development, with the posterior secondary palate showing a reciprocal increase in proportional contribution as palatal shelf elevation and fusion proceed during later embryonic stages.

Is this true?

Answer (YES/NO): NO